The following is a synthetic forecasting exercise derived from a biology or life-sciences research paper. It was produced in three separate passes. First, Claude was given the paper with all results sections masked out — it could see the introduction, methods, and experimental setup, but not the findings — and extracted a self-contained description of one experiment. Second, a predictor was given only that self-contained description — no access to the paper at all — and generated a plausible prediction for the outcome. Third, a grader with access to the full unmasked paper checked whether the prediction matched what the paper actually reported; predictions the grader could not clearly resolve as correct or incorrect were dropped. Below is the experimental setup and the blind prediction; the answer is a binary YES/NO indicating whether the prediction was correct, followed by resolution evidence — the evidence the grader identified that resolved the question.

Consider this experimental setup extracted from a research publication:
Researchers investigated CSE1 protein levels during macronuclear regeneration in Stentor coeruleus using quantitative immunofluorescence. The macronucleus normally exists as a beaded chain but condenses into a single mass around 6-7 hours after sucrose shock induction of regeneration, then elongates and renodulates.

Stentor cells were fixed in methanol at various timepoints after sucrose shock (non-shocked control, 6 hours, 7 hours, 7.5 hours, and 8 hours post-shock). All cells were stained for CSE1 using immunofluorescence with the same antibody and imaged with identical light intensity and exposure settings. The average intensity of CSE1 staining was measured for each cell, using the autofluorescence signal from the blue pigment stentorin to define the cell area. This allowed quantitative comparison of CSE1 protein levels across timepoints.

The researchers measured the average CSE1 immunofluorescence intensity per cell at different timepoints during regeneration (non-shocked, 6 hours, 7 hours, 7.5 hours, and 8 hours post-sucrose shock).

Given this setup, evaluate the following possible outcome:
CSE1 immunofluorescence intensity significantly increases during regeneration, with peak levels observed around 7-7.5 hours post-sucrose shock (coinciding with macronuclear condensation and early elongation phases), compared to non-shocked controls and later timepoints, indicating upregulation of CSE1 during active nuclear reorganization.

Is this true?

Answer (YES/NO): NO